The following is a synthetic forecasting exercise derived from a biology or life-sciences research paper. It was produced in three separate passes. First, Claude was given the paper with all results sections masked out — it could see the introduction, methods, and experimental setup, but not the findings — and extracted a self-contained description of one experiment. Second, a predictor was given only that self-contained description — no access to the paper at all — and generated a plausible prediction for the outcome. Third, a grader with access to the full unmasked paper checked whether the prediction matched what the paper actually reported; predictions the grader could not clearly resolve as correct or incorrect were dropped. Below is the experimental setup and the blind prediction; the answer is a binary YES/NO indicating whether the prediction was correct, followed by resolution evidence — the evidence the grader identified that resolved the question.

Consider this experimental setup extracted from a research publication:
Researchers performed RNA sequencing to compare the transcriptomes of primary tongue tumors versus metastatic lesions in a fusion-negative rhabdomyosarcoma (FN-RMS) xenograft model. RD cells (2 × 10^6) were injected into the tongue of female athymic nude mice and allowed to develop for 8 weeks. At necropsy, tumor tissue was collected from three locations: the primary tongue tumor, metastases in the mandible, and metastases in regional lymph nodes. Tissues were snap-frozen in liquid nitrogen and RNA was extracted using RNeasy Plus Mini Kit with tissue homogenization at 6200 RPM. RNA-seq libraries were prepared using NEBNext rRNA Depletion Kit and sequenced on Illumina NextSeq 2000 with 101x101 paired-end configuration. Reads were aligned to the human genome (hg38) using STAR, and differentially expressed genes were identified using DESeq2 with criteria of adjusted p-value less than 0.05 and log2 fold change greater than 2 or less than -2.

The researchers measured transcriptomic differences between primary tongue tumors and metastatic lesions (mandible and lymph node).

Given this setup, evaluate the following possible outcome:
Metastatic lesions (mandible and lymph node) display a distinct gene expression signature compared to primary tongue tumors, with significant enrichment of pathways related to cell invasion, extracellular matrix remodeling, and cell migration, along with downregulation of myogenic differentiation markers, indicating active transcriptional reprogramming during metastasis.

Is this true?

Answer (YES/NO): NO